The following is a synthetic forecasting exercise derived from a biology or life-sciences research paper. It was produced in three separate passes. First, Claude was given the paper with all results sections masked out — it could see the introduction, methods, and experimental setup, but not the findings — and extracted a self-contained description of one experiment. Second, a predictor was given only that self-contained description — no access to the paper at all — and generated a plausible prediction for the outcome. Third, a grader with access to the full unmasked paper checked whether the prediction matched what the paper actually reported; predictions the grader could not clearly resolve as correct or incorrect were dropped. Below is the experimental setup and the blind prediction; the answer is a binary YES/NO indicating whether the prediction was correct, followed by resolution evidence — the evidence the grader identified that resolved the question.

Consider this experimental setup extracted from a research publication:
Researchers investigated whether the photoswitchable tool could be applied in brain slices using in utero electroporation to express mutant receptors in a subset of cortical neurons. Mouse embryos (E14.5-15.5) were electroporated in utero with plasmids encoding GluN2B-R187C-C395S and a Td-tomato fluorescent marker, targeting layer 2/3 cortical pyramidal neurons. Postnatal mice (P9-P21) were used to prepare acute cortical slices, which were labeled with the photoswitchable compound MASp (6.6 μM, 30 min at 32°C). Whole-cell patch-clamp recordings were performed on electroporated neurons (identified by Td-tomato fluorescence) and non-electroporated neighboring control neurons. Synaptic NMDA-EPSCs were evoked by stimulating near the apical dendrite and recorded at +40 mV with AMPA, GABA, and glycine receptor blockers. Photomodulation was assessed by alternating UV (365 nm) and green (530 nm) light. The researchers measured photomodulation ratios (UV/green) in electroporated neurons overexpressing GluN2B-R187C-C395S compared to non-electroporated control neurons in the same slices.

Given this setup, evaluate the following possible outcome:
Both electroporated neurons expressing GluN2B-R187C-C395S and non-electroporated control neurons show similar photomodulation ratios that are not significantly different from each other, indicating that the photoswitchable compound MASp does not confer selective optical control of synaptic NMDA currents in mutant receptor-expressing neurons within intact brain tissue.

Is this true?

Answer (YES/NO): NO